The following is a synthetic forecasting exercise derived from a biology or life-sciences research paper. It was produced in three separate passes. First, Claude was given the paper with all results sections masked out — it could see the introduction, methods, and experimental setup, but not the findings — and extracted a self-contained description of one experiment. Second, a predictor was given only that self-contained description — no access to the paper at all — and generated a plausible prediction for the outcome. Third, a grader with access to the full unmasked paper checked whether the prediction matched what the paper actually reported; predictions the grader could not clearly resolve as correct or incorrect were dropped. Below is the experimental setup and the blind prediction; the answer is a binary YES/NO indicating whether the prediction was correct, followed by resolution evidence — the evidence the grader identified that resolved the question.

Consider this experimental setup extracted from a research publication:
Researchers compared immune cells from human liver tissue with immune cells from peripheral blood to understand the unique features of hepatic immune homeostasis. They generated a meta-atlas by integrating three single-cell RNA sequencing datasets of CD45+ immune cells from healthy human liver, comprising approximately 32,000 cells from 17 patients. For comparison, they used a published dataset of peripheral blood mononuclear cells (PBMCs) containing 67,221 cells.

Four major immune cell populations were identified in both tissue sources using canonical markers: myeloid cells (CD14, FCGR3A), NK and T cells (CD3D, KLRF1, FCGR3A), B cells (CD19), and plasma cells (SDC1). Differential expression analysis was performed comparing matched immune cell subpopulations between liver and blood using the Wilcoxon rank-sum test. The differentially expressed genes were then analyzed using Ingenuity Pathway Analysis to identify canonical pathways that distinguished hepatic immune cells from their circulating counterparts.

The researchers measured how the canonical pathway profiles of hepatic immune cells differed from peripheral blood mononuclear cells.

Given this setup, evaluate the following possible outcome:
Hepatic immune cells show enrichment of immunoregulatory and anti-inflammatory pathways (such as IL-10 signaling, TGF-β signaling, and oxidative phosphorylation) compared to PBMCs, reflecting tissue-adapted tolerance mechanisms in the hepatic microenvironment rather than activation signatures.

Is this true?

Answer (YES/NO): NO